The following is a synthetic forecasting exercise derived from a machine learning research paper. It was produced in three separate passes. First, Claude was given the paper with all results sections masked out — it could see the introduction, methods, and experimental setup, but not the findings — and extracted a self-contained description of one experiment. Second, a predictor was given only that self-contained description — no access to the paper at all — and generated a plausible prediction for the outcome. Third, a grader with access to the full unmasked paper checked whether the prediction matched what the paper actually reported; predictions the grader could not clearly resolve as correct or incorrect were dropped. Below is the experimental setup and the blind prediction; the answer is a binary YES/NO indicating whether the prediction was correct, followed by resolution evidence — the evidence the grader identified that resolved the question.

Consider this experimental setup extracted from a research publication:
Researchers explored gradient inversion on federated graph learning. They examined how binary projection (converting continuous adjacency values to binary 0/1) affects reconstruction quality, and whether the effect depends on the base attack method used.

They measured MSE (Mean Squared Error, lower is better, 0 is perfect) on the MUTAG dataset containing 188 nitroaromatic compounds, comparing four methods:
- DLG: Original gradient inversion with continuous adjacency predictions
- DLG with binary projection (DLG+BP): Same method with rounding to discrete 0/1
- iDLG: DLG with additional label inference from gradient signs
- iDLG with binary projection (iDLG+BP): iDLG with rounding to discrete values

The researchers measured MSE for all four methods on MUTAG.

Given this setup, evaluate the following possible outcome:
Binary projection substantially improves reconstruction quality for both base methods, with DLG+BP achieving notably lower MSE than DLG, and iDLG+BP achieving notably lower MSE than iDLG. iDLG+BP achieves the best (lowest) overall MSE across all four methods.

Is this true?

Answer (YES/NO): YES